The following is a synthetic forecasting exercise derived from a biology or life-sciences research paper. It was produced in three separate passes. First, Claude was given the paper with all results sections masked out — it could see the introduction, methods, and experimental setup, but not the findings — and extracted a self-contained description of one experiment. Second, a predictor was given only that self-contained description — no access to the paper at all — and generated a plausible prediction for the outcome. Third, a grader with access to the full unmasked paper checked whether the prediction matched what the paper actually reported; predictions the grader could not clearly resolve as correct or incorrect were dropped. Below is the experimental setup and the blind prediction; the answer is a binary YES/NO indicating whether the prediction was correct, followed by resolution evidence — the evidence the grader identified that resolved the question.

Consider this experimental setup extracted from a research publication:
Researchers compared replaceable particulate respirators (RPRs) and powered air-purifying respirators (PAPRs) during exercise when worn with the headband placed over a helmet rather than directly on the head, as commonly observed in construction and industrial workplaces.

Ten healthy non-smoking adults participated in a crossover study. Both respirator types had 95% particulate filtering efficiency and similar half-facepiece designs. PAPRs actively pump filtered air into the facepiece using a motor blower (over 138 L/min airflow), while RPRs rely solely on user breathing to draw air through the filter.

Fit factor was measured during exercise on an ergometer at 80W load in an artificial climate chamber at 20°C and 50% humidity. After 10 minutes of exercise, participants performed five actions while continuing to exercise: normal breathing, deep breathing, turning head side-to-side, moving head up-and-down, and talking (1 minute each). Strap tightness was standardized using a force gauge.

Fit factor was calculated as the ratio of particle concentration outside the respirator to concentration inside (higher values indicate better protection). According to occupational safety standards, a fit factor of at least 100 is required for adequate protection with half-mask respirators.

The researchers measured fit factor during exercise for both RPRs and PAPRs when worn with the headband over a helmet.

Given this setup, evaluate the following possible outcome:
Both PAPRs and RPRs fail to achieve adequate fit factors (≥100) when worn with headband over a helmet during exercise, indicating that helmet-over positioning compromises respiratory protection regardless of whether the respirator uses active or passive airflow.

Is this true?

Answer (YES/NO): NO